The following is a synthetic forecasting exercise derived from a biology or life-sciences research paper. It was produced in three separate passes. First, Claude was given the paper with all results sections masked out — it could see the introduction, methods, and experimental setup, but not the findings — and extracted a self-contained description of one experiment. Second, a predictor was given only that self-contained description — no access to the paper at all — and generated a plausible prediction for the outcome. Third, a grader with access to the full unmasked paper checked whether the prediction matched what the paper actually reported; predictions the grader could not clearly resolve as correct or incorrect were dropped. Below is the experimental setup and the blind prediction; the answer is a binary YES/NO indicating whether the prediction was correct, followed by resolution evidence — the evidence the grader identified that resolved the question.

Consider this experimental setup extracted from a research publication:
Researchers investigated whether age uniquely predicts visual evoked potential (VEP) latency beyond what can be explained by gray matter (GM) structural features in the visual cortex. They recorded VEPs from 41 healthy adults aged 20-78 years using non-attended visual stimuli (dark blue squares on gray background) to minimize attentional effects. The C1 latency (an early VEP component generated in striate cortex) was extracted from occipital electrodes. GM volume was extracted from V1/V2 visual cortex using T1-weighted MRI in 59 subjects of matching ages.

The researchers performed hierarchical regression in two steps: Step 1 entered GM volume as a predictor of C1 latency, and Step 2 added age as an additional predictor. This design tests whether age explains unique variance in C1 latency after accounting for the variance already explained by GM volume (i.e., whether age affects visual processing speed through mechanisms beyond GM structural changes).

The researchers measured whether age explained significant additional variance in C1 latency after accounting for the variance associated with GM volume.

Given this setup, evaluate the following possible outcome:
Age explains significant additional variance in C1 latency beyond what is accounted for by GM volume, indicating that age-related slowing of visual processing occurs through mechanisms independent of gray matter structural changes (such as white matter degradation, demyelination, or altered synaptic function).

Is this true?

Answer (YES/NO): YES